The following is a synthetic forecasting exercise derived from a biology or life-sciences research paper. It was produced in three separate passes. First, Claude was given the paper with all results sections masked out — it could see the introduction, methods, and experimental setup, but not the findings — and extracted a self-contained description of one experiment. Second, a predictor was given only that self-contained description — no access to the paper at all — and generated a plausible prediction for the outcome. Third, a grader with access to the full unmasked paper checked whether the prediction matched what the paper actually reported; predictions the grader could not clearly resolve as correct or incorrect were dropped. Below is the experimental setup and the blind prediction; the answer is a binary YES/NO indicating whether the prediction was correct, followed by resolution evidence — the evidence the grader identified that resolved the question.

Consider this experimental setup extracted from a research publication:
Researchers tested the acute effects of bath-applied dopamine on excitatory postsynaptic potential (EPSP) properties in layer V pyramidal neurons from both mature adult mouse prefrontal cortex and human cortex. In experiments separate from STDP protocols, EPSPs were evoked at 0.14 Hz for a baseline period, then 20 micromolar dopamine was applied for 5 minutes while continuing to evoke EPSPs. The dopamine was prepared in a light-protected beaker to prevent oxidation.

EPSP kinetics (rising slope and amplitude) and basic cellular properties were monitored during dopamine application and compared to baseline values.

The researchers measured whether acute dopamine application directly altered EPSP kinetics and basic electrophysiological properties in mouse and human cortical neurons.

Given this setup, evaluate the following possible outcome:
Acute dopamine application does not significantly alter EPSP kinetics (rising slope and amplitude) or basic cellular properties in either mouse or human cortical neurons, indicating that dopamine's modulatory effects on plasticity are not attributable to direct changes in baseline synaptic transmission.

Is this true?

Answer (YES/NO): YES